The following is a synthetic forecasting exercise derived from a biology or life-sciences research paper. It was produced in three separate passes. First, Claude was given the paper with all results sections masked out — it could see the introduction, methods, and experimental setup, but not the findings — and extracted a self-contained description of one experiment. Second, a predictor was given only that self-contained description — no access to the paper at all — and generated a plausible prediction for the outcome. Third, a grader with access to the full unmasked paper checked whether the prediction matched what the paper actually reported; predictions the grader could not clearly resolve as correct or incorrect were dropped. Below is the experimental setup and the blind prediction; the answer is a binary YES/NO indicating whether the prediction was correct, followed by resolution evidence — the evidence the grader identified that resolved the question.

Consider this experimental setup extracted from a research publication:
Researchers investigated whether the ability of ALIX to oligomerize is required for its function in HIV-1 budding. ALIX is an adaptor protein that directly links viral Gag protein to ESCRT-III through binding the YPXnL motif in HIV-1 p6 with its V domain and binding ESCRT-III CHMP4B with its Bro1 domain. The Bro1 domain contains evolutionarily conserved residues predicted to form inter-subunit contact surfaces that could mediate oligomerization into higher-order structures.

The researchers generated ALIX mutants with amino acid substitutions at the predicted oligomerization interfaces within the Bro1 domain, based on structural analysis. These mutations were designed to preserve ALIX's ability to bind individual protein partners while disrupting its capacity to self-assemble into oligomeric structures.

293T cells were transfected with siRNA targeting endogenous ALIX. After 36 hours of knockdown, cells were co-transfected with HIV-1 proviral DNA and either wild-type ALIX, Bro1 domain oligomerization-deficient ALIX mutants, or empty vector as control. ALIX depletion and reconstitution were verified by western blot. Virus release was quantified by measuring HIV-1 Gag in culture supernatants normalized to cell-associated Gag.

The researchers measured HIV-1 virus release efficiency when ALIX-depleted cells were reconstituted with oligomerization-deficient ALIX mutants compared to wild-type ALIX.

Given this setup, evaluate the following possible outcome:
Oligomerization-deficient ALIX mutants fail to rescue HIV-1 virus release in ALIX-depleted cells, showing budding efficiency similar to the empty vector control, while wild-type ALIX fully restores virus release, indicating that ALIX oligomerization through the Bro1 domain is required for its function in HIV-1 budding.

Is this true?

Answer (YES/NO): YES